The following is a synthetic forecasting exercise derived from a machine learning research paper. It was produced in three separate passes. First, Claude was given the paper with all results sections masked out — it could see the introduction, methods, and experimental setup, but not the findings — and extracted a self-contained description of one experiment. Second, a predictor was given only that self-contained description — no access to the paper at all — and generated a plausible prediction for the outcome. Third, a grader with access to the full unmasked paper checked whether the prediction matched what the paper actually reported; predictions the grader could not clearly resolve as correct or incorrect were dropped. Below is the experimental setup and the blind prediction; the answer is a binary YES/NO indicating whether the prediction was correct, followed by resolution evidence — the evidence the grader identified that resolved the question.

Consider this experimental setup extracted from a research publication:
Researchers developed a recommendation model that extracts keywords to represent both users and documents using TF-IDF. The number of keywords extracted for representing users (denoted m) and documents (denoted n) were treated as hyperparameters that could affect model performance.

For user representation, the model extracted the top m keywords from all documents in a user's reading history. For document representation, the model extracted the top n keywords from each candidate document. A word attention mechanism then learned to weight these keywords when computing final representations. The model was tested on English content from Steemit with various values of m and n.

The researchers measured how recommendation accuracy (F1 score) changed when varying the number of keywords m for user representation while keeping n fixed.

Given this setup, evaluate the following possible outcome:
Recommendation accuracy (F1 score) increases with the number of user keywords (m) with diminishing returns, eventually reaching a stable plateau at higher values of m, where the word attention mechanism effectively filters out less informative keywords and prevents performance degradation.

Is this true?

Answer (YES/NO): NO